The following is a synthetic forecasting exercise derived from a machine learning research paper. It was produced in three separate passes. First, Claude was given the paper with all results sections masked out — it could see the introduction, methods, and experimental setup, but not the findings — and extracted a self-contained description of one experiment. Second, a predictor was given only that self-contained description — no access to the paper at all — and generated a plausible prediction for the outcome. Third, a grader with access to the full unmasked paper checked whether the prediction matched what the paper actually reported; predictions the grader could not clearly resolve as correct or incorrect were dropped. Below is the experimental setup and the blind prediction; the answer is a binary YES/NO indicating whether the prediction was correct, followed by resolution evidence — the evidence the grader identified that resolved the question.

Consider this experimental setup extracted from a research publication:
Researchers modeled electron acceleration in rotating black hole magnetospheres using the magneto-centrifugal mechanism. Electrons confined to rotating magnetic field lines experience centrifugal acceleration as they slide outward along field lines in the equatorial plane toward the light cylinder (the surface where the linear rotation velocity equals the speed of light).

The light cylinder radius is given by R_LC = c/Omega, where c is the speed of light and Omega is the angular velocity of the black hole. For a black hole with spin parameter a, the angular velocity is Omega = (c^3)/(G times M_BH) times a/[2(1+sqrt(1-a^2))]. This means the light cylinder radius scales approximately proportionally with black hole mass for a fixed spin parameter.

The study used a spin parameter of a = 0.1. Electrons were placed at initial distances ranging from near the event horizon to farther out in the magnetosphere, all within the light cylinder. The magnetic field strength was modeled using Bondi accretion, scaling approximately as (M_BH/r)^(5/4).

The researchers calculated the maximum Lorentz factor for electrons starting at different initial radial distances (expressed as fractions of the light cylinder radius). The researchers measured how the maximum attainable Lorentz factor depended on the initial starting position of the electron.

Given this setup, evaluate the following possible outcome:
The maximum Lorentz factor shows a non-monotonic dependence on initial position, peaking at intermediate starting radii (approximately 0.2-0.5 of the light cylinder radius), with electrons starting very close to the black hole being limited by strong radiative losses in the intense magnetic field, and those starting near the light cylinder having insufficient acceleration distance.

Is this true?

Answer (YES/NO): NO